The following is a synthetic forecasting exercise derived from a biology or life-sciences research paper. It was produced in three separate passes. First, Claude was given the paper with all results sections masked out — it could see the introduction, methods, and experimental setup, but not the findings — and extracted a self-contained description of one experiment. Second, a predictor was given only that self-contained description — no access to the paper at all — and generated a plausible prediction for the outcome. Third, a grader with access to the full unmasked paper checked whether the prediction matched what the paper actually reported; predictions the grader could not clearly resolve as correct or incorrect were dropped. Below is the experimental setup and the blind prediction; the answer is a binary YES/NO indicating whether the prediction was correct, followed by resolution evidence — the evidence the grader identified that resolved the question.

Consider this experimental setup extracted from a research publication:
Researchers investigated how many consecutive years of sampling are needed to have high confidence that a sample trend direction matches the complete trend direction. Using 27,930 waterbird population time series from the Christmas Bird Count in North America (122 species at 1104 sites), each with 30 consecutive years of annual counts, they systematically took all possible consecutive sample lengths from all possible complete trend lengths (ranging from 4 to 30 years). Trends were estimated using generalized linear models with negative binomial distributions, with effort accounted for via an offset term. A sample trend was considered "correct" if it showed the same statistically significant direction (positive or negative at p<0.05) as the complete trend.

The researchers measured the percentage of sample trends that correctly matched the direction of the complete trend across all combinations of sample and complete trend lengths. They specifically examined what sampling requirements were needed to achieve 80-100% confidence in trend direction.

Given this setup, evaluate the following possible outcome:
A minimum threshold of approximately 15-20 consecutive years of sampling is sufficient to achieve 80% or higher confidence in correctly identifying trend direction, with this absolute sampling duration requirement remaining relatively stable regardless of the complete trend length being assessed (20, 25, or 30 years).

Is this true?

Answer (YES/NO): NO